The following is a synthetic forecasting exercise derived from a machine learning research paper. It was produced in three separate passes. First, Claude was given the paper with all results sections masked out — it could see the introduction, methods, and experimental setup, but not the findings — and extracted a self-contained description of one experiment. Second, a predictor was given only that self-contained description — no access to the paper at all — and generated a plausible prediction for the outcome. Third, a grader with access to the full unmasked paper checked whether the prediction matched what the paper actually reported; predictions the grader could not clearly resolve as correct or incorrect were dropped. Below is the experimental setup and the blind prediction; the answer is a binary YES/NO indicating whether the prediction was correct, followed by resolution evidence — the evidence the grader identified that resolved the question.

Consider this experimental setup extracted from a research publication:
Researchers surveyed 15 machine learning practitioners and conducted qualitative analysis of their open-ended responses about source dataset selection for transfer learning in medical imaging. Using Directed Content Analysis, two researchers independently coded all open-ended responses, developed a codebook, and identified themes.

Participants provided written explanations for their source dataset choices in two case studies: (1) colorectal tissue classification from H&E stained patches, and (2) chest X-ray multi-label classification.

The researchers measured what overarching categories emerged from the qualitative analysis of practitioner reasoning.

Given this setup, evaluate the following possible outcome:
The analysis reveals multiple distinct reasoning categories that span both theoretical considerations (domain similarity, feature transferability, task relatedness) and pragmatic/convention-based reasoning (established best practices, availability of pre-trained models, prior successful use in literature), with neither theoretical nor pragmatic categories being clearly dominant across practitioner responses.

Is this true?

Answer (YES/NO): NO